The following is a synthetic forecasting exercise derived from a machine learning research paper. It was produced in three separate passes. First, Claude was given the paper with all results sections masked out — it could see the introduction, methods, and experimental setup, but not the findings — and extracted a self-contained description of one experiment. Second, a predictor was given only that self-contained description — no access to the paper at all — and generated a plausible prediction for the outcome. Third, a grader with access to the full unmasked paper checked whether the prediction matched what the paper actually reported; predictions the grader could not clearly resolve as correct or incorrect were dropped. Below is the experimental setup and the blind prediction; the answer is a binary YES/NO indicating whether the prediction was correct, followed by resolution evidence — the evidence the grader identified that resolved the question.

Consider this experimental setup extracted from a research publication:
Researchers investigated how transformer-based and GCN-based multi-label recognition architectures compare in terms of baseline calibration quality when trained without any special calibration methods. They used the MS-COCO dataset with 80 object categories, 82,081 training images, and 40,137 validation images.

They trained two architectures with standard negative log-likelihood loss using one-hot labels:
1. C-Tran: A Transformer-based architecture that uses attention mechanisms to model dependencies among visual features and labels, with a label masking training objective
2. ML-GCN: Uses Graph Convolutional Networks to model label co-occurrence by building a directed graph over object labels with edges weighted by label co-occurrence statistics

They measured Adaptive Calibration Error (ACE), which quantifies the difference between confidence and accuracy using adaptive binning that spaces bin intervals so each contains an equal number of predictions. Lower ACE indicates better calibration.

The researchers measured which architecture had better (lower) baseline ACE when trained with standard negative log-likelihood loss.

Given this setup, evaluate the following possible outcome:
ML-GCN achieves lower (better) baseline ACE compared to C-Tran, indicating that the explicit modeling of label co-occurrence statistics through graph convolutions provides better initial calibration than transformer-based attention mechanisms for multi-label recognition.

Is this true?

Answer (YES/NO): NO